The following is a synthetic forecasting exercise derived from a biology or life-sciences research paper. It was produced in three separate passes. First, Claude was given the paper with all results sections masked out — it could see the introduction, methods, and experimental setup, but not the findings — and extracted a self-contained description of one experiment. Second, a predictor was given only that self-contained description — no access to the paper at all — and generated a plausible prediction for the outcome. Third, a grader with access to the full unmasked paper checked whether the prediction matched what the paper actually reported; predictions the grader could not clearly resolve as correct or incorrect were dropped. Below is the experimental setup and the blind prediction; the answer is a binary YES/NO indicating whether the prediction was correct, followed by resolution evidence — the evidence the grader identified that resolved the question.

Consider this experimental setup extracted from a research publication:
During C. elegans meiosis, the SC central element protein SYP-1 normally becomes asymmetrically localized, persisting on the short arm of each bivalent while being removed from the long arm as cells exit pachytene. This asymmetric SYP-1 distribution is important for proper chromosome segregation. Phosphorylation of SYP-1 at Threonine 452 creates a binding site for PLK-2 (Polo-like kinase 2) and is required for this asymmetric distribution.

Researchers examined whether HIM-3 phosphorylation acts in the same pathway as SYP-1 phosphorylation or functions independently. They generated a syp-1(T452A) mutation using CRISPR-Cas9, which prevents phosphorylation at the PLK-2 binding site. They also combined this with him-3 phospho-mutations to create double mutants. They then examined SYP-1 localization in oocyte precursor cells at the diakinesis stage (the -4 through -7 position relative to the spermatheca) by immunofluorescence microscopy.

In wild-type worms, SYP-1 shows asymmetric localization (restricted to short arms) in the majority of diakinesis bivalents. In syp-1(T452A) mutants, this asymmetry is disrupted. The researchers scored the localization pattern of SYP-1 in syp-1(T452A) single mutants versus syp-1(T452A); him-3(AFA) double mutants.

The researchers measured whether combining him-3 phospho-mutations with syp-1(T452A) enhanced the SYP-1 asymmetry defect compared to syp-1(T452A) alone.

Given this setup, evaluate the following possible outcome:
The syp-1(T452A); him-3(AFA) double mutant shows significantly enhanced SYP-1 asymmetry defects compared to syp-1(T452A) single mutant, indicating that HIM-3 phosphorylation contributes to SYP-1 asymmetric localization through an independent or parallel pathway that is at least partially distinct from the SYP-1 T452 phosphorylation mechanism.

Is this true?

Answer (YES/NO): NO